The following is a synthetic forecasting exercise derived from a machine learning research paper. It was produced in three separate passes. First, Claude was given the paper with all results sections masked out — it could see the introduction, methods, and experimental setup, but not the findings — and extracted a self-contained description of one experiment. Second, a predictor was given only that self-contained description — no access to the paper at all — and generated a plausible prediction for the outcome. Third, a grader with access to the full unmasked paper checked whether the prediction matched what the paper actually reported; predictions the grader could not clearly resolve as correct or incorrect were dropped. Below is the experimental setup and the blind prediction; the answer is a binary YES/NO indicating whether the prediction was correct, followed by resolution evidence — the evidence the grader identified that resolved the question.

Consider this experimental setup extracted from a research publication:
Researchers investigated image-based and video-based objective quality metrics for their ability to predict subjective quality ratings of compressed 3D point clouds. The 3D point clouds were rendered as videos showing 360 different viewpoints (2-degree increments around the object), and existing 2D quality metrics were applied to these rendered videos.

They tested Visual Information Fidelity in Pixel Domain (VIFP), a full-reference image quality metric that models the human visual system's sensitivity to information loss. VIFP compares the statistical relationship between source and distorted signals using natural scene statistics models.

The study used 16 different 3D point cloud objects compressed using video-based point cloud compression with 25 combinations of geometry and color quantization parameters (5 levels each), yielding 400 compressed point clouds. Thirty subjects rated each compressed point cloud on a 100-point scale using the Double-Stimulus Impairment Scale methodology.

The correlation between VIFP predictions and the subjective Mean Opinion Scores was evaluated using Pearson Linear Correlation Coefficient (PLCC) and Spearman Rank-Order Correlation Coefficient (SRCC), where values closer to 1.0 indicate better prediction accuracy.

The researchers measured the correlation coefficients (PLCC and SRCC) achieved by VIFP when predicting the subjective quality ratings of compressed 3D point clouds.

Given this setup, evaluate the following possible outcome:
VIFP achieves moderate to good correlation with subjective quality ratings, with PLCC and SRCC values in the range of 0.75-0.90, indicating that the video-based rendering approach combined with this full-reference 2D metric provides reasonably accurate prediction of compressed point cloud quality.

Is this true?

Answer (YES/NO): YES